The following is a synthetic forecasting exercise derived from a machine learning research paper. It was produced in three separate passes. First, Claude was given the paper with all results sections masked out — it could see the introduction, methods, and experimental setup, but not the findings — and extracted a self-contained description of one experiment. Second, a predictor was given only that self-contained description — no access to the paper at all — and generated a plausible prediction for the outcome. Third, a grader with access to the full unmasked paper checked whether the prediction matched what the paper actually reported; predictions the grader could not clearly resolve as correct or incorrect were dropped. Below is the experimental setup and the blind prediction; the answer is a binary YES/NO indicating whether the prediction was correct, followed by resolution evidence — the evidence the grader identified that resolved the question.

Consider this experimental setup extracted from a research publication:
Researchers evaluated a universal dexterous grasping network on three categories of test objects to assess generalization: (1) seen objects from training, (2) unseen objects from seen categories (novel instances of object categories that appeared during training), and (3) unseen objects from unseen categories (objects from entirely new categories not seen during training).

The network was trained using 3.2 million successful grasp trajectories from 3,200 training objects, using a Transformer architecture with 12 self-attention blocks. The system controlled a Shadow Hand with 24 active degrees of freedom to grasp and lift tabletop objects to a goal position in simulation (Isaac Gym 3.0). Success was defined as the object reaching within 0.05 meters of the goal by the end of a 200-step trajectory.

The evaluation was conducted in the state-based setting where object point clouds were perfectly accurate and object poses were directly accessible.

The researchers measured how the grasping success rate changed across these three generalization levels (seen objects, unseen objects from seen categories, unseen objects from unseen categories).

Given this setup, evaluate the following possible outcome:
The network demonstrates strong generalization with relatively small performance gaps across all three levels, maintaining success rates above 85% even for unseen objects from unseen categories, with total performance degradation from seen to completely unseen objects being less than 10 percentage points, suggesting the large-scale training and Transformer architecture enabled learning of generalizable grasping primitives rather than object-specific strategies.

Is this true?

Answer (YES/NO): YES